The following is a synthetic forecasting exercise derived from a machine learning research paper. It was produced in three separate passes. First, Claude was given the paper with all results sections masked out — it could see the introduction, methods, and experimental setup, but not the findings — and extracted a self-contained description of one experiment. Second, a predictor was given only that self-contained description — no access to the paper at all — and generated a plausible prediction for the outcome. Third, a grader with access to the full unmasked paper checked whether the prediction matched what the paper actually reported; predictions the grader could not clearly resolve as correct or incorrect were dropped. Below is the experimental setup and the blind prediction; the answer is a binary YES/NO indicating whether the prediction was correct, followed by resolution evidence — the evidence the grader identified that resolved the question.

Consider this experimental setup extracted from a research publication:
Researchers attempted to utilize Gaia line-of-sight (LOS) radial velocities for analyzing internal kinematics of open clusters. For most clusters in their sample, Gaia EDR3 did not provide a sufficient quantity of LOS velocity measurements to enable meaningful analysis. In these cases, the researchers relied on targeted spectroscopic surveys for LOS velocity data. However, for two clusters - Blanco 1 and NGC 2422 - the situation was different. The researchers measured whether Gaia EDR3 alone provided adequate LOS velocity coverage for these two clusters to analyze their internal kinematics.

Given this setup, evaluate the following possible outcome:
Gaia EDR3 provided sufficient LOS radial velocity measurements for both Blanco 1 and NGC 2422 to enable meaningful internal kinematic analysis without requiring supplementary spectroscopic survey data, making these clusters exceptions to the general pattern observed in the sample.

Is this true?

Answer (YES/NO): YES